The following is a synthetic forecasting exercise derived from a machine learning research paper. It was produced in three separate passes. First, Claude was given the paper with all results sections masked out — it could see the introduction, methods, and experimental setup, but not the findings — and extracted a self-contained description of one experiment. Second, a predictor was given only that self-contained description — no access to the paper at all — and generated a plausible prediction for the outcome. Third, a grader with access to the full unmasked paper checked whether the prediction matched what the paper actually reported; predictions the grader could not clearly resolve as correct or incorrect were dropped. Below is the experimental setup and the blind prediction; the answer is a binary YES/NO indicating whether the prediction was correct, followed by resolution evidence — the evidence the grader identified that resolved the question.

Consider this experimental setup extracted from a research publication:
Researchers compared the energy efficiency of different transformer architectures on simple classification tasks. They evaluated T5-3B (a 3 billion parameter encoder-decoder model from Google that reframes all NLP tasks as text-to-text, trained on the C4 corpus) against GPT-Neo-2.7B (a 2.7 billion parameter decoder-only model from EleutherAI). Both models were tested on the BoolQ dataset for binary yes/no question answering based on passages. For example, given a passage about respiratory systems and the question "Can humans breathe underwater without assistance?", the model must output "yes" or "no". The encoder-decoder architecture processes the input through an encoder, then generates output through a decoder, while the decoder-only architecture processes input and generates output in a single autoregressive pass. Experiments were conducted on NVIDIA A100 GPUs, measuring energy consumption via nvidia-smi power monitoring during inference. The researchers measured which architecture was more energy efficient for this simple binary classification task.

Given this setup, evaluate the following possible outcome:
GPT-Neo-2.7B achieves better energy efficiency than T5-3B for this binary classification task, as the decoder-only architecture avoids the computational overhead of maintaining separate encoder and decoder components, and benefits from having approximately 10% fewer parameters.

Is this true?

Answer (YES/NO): NO